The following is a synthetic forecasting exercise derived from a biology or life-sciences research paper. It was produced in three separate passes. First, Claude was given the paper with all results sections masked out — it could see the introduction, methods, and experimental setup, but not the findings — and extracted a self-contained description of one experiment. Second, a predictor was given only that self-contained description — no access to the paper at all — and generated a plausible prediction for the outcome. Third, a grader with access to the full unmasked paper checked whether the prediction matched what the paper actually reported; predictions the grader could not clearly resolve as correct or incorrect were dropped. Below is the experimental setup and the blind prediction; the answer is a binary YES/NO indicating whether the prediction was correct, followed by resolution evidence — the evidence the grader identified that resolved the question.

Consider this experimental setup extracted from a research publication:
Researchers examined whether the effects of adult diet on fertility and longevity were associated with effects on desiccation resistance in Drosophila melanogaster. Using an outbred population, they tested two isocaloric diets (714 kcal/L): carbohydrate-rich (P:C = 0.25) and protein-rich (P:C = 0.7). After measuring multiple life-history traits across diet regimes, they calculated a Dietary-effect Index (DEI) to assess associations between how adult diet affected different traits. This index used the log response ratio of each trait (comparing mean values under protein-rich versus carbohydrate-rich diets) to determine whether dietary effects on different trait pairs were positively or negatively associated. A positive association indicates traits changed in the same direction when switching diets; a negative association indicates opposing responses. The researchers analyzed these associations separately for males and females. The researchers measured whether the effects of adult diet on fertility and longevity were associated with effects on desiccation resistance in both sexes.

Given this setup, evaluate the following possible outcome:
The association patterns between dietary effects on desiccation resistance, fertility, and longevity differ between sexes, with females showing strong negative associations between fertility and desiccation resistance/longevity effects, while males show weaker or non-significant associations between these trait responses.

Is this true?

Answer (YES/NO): NO